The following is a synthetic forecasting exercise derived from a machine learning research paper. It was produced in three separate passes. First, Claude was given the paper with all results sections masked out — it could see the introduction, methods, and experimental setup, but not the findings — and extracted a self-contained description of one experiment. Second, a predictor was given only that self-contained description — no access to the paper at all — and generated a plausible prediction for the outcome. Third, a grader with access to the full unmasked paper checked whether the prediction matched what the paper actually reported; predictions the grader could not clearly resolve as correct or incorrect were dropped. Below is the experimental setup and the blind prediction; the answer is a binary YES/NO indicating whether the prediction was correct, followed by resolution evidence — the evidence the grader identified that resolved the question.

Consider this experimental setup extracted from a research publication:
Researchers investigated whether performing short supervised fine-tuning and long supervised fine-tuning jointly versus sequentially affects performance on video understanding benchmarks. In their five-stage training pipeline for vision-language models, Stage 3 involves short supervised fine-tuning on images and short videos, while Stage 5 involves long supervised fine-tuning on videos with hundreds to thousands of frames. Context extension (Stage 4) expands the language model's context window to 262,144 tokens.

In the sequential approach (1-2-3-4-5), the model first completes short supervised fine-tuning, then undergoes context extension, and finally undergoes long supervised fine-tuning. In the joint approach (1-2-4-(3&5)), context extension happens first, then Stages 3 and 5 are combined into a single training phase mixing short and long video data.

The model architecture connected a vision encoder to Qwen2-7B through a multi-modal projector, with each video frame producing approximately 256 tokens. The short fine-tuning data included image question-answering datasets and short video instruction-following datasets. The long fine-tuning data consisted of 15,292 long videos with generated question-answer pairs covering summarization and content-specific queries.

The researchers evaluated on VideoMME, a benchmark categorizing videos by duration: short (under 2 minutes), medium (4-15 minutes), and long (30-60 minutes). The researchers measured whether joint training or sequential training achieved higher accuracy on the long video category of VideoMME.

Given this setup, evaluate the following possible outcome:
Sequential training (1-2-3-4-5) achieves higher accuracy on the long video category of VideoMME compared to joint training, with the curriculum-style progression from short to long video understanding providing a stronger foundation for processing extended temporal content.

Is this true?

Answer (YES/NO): YES